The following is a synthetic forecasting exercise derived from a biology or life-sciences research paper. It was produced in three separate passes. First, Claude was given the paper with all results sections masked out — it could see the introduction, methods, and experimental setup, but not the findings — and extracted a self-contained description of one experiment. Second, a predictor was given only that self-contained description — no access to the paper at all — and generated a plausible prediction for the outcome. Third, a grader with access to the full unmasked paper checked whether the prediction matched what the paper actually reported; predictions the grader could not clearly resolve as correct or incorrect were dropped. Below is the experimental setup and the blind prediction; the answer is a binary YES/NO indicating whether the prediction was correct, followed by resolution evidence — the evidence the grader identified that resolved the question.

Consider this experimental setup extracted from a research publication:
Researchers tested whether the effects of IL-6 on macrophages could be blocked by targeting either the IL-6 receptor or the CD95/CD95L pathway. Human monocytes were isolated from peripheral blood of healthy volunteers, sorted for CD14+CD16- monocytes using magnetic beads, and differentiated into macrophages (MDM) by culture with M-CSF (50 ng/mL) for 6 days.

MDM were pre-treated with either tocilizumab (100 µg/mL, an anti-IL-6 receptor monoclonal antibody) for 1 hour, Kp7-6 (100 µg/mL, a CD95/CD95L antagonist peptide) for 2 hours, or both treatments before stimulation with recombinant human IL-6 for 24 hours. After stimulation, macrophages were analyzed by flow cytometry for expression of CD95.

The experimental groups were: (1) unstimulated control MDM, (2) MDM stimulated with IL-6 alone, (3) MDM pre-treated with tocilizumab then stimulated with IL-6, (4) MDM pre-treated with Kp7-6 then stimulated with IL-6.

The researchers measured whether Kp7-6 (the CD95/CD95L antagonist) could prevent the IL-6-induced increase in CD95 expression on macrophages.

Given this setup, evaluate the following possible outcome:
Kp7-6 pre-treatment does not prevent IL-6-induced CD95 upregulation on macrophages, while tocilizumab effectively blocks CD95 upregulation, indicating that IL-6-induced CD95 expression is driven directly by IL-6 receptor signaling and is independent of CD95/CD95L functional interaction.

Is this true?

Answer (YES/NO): NO